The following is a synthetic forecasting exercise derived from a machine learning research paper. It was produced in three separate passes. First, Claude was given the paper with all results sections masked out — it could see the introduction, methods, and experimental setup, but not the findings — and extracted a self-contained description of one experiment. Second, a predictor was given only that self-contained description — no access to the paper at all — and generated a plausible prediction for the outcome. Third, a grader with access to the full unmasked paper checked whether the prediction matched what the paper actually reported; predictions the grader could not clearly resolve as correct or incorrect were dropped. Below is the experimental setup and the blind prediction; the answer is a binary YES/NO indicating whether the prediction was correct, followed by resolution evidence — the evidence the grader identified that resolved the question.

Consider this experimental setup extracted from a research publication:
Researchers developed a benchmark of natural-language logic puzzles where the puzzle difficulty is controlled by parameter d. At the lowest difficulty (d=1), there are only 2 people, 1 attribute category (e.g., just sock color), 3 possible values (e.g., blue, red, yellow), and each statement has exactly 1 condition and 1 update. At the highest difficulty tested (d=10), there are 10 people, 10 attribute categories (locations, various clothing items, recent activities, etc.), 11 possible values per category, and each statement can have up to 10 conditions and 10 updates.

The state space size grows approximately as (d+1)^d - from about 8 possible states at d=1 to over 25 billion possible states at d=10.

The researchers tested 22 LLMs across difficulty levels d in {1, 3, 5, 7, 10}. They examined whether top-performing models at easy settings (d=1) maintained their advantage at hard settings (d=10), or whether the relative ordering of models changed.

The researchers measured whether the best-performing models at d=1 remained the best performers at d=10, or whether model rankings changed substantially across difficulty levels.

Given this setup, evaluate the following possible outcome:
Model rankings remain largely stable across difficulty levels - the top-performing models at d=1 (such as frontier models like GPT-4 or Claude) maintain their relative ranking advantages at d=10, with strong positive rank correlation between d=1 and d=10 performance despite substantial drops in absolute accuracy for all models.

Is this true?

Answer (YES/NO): YES